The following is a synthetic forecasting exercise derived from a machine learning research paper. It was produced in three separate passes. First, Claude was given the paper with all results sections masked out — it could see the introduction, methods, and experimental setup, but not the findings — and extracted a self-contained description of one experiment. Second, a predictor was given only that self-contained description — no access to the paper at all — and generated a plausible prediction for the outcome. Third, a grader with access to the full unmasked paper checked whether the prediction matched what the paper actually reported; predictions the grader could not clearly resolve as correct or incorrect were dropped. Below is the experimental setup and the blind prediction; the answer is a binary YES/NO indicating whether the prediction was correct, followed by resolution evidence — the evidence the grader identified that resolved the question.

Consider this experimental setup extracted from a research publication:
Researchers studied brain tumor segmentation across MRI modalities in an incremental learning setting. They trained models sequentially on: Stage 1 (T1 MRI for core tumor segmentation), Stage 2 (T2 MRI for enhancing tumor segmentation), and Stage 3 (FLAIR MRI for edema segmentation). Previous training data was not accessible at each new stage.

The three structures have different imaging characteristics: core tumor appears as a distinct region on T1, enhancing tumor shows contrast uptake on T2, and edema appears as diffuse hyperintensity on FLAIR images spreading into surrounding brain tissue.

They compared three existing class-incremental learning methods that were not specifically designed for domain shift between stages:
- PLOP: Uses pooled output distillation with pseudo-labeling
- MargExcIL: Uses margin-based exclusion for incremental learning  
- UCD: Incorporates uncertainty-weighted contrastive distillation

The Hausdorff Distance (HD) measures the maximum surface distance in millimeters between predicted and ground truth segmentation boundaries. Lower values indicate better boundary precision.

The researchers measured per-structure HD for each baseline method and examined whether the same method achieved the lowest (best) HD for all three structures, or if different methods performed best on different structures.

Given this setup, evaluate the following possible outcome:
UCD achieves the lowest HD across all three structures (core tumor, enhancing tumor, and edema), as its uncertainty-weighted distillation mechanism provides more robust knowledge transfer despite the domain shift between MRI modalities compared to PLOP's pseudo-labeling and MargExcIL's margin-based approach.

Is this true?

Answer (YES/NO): NO